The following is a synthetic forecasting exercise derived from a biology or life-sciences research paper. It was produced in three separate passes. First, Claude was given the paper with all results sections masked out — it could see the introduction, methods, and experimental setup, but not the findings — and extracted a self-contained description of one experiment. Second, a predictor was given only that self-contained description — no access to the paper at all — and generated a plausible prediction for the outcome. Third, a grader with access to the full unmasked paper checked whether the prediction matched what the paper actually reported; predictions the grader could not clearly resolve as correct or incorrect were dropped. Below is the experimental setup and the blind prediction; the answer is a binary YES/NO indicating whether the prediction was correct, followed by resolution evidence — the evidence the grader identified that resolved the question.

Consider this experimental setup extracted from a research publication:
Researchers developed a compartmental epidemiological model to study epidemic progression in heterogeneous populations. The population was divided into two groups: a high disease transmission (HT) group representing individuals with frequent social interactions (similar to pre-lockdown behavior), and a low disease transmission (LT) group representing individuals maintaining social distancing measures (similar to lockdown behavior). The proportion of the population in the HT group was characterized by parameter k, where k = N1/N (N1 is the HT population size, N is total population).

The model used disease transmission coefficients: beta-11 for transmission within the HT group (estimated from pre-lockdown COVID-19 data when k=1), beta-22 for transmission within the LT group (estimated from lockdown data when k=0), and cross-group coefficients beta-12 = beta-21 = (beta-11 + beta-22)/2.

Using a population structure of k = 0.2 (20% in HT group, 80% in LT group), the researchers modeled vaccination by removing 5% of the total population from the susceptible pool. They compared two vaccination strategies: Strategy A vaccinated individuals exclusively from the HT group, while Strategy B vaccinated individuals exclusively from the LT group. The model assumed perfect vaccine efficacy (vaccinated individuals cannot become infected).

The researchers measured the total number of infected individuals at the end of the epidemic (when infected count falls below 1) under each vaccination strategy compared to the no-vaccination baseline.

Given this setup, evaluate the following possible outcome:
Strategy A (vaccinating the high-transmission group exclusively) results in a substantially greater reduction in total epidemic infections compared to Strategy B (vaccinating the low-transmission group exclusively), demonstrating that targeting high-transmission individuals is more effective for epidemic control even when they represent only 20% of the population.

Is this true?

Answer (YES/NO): YES